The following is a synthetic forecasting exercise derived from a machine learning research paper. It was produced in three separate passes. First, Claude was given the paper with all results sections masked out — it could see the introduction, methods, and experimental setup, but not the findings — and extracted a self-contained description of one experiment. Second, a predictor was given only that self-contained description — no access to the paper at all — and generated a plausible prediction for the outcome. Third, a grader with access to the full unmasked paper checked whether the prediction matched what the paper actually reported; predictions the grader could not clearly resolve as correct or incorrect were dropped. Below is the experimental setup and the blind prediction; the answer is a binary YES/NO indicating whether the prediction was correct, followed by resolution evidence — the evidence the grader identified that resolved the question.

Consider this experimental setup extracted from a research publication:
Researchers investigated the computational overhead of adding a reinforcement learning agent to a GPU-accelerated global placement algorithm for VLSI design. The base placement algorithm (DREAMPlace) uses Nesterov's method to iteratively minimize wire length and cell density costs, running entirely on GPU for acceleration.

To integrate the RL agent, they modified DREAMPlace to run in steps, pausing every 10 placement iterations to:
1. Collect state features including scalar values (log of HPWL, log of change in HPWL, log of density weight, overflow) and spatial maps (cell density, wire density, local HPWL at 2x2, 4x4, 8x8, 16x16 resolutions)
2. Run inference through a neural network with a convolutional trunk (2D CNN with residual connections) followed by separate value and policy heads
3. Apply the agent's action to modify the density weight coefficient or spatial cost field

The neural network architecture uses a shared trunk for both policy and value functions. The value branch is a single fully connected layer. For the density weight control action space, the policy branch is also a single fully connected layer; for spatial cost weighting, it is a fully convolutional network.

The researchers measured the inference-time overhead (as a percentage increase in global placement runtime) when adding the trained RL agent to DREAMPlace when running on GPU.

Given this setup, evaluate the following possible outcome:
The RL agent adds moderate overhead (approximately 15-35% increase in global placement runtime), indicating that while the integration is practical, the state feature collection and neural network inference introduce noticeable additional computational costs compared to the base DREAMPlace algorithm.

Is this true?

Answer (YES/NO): NO